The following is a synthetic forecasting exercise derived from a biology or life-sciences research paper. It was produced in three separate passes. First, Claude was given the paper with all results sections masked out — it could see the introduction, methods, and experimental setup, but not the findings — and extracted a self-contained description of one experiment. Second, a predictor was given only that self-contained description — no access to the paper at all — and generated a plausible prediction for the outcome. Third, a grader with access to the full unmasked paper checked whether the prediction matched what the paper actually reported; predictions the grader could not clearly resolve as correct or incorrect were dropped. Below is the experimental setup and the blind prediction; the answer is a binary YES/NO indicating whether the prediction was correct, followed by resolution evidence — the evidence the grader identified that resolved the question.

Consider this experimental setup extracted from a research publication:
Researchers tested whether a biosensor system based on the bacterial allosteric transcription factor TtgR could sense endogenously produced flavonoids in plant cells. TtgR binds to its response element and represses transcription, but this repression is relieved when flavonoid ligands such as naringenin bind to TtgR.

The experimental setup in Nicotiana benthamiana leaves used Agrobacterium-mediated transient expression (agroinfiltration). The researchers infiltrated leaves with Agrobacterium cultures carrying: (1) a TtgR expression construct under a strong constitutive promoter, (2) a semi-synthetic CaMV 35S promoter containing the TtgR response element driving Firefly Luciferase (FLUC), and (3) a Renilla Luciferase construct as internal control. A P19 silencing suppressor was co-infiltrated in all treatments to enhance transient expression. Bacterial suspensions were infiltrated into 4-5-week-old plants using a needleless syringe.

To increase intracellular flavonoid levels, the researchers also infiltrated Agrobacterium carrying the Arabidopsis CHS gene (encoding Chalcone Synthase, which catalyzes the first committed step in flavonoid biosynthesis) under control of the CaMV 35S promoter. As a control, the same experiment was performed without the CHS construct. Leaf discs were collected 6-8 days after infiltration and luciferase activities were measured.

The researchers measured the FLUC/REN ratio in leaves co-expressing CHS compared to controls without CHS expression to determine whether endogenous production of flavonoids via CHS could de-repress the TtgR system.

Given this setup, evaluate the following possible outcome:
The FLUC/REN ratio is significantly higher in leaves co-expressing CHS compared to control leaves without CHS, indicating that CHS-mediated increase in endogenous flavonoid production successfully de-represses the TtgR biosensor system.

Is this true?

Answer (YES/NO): YES